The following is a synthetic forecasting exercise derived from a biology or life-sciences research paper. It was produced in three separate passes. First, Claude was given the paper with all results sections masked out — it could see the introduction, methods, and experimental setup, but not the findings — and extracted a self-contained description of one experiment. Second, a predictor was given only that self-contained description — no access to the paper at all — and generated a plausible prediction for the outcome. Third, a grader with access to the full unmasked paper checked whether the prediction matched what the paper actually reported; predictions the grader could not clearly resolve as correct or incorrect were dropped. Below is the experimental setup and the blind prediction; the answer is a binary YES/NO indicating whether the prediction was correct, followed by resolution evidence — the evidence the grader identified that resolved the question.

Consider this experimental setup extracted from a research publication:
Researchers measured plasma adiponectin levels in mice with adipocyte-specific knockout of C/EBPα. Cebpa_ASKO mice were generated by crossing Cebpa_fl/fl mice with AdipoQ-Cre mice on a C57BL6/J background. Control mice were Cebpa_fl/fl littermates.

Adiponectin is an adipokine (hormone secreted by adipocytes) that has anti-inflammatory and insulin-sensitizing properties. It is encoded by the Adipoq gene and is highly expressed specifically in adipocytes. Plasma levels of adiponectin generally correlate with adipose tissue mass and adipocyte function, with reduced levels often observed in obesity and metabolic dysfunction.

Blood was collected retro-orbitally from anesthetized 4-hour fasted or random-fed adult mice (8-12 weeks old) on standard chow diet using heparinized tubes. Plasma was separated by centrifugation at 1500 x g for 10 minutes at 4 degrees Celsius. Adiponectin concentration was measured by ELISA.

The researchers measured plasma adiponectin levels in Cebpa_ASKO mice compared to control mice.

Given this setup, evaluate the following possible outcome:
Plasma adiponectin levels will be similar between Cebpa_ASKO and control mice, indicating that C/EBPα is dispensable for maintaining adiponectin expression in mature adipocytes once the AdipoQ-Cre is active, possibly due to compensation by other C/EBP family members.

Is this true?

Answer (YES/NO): NO